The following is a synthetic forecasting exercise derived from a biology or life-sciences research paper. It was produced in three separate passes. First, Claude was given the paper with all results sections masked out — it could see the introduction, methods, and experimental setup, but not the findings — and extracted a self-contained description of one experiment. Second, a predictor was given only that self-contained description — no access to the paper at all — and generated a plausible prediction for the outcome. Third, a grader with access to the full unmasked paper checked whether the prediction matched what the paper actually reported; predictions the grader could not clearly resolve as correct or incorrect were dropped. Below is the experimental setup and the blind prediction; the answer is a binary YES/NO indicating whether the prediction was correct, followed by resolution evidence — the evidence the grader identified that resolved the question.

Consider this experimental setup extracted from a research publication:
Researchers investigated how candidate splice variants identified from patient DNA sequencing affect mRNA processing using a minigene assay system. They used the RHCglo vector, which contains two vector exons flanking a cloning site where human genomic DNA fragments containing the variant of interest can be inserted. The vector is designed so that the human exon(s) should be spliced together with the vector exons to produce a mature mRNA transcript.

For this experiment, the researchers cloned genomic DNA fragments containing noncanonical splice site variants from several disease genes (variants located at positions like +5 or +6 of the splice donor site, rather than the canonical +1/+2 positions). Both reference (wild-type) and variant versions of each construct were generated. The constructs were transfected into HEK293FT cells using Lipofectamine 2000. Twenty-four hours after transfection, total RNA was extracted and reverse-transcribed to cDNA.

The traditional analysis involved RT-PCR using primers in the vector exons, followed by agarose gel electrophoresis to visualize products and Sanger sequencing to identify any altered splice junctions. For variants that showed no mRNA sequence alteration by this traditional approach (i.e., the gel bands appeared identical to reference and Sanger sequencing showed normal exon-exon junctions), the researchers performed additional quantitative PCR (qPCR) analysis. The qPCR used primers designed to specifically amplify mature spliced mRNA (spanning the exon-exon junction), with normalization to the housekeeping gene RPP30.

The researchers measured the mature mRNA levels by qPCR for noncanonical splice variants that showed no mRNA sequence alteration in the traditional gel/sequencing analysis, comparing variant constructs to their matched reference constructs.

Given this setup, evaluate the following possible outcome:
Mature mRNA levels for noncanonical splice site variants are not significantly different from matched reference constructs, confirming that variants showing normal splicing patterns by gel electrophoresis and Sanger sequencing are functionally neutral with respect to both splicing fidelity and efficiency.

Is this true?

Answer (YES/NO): NO